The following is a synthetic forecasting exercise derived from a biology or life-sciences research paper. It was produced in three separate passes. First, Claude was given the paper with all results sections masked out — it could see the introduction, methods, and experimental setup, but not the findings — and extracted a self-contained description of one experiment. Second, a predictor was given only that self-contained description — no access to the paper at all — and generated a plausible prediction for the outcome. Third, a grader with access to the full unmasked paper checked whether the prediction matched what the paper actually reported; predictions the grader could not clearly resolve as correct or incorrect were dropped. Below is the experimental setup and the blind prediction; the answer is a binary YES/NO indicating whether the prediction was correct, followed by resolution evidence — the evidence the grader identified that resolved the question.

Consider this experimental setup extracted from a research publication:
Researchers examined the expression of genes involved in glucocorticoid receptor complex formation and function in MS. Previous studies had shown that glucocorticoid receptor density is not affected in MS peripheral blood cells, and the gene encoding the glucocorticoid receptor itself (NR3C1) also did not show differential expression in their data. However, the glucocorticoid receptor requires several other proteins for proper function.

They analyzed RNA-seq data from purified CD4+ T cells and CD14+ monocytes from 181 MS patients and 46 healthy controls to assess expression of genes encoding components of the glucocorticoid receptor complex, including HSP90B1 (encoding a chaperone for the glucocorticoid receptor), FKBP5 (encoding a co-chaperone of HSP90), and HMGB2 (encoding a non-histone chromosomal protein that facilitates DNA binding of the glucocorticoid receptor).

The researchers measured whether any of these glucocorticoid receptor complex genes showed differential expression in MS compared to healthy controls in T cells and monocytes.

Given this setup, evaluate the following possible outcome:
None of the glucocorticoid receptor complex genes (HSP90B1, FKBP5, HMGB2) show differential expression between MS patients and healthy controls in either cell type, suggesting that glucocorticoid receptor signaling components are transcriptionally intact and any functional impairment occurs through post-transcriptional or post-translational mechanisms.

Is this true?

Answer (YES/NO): NO